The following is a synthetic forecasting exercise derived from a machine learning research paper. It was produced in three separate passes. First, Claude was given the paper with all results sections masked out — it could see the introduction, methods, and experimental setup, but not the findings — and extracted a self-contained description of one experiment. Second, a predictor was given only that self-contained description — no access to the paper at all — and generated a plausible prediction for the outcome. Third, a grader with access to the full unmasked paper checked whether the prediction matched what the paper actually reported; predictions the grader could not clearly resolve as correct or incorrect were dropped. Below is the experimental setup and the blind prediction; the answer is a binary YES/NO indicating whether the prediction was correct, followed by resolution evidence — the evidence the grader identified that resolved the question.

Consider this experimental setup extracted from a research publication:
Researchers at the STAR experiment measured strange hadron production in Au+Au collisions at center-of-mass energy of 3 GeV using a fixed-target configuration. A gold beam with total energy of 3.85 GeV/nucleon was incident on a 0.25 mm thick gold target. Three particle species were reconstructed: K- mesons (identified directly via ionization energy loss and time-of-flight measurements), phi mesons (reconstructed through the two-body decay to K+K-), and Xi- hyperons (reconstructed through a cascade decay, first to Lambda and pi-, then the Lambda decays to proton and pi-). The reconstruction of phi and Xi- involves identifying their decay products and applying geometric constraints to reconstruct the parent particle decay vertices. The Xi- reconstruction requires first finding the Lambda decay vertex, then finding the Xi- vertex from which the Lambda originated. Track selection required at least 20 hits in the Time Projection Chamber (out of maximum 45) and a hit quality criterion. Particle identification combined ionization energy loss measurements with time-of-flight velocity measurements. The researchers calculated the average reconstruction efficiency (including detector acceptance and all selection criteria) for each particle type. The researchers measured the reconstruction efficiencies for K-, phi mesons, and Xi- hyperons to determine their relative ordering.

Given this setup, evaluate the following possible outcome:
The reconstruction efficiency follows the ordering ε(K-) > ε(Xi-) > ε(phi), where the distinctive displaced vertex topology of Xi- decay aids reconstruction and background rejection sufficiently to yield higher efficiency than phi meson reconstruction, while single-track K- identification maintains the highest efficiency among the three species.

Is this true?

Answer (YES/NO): NO